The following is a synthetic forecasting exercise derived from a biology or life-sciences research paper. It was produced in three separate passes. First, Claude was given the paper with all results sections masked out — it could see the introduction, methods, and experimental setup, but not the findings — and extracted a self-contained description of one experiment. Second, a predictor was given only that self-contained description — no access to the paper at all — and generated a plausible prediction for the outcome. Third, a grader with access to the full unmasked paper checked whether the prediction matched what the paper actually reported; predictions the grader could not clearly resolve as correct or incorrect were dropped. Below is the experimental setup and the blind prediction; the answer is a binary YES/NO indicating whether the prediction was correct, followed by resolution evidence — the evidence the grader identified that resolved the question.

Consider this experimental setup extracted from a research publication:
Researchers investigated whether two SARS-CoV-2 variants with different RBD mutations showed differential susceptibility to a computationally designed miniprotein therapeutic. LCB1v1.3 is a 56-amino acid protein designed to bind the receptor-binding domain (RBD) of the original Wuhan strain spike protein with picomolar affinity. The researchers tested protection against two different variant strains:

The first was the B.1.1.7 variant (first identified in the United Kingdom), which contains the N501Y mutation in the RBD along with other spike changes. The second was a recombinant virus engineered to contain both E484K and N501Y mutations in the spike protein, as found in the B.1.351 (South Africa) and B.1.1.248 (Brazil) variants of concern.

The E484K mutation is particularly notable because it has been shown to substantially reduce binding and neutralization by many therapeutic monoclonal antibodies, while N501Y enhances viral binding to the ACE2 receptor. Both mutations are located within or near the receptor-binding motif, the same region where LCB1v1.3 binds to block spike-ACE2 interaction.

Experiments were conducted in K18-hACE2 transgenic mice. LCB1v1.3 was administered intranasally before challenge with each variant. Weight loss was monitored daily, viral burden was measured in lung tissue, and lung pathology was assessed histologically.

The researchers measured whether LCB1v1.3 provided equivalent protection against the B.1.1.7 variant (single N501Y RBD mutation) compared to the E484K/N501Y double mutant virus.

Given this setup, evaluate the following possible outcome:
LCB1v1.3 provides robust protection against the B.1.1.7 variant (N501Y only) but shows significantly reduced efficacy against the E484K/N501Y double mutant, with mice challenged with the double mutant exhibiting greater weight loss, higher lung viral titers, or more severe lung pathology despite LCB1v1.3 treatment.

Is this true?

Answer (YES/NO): NO